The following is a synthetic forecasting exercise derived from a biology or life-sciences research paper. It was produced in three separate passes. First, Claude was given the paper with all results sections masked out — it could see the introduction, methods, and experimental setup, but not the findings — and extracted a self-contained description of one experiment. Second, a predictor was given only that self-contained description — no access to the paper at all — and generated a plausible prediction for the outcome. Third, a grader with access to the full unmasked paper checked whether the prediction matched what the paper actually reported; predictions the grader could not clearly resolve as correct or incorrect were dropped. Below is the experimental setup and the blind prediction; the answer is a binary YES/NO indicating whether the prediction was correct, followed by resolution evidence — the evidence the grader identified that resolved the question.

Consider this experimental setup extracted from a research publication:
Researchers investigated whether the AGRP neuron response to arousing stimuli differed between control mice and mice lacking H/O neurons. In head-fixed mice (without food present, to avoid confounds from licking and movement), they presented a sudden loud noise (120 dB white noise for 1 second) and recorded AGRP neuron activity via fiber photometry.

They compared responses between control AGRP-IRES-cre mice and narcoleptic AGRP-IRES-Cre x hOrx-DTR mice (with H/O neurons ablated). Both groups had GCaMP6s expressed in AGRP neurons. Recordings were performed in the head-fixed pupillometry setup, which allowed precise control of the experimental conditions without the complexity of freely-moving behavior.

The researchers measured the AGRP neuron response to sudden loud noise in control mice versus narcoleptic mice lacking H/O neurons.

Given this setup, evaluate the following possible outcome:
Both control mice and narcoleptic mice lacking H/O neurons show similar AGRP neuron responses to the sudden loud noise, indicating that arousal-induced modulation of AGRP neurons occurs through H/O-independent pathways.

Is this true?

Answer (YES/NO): NO